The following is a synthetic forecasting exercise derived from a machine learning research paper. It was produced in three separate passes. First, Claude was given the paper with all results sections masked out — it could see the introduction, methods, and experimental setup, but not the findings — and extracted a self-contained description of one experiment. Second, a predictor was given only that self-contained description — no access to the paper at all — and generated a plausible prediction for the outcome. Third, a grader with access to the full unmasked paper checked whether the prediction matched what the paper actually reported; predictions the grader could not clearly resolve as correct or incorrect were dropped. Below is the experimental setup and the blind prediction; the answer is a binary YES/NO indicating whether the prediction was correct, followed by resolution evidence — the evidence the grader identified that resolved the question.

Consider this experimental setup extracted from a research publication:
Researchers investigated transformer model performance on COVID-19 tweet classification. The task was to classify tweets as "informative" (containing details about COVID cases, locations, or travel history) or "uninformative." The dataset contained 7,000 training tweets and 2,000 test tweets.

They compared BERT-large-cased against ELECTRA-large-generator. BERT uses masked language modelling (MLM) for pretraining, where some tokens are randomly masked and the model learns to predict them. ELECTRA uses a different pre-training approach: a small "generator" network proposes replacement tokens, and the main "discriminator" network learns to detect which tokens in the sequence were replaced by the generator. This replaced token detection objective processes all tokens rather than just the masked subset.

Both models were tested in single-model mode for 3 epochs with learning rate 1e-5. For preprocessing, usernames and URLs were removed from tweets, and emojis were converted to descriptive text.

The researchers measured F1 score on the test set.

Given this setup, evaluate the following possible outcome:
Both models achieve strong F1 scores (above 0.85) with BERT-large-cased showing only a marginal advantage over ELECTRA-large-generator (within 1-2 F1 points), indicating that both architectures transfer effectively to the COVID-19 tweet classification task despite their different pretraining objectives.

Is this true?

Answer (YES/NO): NO